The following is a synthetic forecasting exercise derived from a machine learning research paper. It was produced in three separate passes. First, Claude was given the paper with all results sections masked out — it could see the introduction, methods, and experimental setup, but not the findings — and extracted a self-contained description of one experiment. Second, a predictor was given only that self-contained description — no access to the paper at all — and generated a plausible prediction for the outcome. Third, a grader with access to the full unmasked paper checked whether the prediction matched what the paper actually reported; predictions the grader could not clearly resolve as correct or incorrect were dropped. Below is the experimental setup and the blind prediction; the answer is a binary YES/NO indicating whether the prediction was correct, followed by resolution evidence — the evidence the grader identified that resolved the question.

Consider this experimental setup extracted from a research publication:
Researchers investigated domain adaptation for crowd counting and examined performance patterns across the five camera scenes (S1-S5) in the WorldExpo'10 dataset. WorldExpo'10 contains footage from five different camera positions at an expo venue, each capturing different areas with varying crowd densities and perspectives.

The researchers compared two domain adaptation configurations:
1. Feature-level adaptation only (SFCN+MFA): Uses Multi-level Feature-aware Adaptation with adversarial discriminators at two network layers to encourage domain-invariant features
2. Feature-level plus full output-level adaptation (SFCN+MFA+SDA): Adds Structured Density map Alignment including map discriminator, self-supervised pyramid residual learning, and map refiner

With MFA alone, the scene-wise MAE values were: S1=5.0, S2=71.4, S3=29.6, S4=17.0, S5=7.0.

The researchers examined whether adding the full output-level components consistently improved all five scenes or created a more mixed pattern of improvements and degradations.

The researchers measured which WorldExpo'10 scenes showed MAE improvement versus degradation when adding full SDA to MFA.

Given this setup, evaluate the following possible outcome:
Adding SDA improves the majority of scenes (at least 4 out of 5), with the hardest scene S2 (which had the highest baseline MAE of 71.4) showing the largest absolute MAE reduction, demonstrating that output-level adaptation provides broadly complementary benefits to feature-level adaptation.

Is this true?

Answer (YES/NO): NO